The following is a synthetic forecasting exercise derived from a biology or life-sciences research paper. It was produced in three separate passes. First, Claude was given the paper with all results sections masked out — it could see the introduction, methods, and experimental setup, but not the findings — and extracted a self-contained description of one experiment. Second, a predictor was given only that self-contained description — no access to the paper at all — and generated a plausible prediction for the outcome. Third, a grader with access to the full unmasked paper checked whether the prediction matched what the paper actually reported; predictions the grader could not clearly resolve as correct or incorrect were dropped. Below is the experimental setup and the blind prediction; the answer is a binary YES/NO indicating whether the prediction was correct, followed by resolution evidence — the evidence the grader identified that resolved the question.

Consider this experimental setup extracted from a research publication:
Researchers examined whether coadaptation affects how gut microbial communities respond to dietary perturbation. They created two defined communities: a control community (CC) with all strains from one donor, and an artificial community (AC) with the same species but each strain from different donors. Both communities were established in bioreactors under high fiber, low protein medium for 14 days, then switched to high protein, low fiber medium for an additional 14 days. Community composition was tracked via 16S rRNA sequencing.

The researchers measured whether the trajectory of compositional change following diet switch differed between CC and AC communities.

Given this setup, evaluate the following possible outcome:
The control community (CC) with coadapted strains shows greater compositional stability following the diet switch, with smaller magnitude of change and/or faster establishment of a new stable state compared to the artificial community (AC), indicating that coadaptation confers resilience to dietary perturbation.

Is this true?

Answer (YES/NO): NO